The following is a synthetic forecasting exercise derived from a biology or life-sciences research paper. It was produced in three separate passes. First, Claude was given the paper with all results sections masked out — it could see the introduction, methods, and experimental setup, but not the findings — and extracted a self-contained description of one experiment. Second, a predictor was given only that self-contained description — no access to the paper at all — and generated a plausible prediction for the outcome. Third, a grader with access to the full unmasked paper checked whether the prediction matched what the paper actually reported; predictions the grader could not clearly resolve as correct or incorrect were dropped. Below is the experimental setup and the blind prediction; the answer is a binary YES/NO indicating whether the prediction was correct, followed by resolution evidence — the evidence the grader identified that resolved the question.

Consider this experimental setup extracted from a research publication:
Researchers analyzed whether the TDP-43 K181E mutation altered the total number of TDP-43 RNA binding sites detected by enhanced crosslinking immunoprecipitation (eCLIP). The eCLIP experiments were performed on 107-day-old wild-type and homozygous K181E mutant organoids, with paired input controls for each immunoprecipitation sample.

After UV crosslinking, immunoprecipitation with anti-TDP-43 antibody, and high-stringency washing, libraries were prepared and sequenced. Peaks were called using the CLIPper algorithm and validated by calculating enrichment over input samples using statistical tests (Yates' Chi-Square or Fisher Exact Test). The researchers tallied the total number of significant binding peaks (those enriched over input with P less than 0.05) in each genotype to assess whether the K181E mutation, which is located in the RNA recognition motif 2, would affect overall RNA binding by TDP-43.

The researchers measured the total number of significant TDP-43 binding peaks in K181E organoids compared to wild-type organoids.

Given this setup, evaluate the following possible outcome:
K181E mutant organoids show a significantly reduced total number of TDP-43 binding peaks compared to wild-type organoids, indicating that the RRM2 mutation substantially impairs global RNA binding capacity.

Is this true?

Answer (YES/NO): YES